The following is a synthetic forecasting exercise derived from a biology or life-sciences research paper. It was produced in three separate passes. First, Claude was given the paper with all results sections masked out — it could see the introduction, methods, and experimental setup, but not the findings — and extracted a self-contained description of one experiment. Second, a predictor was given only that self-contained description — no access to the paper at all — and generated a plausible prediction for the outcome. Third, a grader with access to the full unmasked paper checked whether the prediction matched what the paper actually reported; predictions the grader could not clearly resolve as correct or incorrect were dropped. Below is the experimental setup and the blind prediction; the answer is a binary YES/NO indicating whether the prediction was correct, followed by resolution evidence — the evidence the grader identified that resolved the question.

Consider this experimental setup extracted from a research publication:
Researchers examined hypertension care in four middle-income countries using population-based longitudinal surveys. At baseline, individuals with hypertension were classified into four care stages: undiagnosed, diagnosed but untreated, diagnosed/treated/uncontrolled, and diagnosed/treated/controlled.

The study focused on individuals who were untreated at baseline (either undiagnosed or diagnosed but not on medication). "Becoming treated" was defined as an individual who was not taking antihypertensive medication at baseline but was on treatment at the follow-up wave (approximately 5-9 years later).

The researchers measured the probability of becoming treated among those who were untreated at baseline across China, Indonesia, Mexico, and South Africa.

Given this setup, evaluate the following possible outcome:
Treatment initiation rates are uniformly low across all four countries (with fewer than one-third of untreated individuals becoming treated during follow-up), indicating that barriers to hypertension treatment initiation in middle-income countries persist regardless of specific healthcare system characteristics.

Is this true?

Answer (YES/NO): NO